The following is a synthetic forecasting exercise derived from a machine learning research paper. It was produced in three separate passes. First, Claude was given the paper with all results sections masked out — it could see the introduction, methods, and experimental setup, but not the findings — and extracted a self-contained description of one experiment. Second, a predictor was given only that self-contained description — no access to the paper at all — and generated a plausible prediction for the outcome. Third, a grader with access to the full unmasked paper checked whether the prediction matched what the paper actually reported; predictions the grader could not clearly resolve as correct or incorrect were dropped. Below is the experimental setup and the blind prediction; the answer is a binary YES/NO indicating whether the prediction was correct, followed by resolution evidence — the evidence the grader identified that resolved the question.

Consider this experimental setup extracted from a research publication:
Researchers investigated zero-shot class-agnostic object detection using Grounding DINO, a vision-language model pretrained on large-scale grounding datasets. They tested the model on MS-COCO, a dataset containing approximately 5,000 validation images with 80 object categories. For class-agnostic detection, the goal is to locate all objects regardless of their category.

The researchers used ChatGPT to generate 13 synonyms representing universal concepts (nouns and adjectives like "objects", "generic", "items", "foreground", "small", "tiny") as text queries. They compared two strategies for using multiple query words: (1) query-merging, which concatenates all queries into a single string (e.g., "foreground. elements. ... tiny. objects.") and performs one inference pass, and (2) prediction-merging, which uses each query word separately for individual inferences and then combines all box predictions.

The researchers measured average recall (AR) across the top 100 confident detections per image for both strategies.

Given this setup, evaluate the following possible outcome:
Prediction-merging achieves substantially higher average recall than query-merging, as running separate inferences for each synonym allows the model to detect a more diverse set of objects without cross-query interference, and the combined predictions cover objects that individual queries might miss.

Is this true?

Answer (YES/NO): YES